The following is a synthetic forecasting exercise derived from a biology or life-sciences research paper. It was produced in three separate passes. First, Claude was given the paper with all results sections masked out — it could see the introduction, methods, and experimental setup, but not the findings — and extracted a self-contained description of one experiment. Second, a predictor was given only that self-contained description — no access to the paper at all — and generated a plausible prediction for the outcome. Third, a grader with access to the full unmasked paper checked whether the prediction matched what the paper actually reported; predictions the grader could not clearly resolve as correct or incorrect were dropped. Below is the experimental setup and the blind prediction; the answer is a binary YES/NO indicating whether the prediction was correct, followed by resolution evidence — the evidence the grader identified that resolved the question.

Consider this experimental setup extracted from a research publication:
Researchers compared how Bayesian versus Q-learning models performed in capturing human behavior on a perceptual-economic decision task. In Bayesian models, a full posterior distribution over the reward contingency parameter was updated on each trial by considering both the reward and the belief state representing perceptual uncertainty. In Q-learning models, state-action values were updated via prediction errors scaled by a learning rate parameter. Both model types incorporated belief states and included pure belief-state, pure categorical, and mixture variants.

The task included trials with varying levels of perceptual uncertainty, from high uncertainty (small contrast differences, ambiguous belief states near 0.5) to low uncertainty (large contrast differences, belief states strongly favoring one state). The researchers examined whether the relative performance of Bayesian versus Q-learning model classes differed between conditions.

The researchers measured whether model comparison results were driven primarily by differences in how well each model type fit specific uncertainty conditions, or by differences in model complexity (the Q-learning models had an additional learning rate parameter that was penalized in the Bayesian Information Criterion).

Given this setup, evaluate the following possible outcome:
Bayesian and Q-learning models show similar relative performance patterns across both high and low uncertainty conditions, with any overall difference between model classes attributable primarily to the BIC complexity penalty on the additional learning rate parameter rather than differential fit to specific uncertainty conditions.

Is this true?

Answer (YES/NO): YES